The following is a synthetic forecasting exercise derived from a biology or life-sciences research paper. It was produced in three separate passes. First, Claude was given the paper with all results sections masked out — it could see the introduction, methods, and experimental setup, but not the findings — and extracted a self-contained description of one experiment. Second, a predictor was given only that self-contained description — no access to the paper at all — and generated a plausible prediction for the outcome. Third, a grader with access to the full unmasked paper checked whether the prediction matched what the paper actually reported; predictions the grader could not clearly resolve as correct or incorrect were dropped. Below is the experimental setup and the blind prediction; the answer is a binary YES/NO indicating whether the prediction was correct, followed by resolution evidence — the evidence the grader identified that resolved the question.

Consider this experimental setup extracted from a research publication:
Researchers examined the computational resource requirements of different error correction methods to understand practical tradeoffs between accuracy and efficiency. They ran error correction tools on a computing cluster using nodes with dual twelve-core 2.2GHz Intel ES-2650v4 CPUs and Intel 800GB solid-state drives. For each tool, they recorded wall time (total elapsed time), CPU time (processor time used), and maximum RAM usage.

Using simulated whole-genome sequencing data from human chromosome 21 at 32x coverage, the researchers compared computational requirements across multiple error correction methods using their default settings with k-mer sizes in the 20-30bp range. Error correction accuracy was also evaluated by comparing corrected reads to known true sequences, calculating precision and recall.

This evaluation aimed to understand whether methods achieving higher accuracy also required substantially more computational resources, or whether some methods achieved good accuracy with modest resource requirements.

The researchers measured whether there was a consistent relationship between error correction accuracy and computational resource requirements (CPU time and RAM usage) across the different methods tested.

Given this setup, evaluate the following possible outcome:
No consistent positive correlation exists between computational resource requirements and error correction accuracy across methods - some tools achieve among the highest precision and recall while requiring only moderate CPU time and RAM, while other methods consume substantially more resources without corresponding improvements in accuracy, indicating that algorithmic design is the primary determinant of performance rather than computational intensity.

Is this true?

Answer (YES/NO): YES